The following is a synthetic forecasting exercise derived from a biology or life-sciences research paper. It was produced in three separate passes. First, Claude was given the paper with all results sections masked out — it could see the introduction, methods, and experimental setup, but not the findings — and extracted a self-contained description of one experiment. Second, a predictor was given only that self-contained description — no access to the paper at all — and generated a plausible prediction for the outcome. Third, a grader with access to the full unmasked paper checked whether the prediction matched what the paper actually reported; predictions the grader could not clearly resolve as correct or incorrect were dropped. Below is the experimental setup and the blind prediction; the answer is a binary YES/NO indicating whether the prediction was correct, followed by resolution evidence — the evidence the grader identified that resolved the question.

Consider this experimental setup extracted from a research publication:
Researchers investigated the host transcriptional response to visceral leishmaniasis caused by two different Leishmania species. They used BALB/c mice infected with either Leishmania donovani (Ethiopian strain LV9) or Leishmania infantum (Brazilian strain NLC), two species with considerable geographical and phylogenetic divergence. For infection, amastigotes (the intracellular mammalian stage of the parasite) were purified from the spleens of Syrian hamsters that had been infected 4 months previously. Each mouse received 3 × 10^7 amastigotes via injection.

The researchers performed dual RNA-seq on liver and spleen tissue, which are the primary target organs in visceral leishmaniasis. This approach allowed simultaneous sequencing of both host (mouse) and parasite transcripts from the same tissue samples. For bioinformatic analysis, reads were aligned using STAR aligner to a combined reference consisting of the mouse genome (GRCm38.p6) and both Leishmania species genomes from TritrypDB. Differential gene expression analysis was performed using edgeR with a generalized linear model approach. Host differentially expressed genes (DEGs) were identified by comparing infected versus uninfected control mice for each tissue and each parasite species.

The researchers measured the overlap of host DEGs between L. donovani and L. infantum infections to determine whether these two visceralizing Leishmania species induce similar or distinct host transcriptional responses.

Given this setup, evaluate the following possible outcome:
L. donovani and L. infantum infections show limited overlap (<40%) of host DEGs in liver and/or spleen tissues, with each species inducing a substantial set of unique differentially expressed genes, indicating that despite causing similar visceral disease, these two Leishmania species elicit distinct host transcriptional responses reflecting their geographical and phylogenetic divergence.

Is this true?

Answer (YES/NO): NO